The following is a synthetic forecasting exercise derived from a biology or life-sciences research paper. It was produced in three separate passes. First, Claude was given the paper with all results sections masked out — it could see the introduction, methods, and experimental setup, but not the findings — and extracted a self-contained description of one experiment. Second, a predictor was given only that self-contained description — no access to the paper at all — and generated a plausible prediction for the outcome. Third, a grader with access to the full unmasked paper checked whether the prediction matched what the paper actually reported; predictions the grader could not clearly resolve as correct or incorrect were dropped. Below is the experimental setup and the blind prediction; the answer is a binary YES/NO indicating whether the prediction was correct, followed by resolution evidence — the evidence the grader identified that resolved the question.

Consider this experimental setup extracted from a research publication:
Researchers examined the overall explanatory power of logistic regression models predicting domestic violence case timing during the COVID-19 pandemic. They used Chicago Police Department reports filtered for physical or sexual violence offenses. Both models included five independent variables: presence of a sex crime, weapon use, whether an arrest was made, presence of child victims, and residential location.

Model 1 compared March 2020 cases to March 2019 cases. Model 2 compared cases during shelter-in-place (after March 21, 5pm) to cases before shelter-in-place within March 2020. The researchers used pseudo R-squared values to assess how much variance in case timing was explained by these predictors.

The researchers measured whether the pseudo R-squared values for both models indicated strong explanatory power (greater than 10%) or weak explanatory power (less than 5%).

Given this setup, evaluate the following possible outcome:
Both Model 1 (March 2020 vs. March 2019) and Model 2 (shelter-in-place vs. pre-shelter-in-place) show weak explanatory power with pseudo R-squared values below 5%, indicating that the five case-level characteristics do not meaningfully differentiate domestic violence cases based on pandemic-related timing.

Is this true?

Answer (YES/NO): YES